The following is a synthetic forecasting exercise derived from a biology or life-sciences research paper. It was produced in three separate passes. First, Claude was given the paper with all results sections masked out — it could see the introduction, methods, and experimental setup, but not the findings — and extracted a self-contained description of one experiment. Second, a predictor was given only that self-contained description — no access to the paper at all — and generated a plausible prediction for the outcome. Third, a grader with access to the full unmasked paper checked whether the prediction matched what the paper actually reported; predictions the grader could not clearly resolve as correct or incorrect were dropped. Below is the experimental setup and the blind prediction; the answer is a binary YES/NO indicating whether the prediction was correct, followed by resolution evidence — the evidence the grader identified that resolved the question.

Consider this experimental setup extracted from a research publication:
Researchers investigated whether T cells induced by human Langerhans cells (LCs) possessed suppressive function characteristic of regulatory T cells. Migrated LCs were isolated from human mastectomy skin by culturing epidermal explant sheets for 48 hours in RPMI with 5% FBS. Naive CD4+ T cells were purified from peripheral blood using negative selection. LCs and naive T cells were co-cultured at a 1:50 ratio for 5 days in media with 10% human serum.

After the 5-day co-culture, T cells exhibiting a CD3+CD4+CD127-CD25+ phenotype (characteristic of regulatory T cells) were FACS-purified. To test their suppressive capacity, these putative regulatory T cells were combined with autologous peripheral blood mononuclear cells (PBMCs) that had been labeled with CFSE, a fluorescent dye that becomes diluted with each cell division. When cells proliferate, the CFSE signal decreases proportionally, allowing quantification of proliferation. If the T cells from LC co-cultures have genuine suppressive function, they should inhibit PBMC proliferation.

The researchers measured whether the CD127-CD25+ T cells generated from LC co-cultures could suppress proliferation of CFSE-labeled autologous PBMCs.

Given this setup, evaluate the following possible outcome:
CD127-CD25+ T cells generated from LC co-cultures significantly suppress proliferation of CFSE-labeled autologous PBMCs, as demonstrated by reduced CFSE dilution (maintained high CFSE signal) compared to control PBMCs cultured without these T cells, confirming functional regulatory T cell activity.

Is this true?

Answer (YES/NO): YES